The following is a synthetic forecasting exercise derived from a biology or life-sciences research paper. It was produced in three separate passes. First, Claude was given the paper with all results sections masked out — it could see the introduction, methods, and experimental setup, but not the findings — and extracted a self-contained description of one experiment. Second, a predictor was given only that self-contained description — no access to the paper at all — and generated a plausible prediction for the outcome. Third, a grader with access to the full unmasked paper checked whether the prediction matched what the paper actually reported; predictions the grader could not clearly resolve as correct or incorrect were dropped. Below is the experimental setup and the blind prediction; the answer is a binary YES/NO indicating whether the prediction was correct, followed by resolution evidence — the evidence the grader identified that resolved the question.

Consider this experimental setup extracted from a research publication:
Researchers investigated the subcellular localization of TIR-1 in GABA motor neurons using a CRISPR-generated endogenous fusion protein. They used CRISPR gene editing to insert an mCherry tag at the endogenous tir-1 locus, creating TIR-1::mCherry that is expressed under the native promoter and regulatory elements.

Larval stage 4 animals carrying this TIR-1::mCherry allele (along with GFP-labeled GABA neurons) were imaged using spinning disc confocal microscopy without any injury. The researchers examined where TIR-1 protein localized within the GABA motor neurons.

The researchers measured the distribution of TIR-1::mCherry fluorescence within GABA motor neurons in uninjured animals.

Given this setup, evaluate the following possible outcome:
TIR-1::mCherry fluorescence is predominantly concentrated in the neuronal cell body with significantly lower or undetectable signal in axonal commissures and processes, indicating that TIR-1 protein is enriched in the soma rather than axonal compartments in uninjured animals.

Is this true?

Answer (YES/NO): NO